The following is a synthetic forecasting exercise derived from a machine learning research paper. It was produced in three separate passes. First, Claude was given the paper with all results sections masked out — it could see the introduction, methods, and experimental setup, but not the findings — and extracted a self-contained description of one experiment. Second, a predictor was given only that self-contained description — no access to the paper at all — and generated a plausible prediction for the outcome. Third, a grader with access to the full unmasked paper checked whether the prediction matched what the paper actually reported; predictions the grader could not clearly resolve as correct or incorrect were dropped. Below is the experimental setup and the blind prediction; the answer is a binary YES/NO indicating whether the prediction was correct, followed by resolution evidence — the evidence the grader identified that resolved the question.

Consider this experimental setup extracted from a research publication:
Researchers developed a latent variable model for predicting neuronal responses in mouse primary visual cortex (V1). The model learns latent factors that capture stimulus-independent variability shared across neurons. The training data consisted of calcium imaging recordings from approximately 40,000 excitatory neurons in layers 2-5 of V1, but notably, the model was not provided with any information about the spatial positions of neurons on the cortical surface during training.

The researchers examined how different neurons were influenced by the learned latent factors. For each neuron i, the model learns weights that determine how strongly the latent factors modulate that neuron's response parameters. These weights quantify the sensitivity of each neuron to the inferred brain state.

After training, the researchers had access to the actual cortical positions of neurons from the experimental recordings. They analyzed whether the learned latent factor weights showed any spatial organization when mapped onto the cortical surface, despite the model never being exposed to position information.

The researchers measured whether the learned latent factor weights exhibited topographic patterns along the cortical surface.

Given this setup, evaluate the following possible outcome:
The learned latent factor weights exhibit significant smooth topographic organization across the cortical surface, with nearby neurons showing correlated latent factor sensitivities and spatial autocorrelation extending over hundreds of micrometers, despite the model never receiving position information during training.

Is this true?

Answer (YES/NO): YES